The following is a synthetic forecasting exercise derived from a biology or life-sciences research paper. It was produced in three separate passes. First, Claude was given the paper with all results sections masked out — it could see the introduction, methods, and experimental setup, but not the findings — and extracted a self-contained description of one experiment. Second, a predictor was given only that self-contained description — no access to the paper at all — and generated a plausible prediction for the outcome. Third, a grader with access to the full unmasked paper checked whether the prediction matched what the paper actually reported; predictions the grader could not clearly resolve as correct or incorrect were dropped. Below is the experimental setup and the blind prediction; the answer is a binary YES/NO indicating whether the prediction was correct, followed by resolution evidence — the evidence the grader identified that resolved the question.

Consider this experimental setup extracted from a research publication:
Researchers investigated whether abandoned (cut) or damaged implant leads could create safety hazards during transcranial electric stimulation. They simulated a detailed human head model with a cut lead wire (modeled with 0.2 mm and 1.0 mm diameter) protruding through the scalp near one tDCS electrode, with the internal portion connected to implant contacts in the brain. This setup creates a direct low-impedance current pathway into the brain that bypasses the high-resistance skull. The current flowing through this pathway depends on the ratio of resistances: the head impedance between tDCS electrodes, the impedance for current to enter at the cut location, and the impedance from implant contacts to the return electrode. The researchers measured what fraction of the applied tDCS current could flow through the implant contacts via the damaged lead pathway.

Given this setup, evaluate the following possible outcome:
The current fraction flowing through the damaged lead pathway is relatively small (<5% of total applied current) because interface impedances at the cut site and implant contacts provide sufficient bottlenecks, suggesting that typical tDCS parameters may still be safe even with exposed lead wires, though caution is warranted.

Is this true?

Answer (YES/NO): NO